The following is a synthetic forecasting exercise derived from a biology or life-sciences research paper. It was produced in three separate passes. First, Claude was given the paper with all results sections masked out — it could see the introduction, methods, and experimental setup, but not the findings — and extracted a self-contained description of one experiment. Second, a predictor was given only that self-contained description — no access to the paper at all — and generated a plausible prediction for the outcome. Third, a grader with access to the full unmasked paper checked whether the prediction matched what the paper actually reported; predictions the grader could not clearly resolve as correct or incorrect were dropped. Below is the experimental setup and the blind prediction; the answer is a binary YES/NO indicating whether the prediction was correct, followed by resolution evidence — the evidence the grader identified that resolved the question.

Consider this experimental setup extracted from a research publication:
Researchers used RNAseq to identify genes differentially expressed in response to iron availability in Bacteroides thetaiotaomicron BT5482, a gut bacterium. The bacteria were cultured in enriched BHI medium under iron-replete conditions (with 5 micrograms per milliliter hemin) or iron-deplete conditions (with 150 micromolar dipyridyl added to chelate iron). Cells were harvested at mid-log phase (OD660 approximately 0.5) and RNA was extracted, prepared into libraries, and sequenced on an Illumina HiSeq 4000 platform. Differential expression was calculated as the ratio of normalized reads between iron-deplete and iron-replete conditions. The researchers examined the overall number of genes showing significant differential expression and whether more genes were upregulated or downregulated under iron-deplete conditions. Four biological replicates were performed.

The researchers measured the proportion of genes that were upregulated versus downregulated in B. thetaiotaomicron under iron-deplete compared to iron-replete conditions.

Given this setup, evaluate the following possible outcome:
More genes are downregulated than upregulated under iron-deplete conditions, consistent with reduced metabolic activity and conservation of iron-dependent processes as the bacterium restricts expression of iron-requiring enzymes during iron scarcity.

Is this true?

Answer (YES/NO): YES